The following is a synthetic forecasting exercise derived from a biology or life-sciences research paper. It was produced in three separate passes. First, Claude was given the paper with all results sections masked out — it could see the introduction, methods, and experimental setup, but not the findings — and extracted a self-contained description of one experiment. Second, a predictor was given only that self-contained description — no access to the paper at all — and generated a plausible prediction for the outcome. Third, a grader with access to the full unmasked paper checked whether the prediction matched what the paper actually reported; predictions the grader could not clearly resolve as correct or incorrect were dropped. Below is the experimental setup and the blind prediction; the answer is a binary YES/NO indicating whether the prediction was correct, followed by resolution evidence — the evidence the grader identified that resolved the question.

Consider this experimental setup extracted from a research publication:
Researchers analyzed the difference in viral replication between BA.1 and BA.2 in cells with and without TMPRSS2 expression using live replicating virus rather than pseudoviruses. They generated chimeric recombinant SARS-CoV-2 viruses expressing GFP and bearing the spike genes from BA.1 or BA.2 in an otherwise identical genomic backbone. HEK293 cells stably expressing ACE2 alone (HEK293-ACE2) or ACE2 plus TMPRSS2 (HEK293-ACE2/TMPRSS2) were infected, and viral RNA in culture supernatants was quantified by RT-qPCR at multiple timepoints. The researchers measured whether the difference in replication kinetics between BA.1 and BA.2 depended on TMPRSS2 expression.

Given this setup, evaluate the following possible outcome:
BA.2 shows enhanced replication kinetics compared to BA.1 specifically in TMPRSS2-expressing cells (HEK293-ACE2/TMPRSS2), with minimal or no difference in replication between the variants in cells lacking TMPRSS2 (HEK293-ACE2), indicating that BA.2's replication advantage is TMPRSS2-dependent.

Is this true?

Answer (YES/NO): YES